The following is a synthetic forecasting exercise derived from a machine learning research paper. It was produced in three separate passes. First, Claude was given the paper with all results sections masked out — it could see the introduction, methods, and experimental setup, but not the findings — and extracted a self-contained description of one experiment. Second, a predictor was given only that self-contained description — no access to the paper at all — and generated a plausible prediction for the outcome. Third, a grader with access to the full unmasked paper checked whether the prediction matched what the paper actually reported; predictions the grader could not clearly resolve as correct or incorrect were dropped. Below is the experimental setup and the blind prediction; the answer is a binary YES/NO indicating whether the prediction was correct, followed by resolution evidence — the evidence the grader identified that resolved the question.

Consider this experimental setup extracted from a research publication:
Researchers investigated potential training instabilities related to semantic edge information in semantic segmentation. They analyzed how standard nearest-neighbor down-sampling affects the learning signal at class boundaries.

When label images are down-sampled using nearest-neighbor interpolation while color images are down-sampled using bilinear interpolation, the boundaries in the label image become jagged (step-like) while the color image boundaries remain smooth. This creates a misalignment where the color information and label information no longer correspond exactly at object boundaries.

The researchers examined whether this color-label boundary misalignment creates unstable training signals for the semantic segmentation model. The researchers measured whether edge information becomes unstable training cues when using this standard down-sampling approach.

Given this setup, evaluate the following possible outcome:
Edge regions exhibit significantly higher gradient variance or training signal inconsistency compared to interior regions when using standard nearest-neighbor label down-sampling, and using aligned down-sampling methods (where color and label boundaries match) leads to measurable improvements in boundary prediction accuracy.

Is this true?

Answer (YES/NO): NO